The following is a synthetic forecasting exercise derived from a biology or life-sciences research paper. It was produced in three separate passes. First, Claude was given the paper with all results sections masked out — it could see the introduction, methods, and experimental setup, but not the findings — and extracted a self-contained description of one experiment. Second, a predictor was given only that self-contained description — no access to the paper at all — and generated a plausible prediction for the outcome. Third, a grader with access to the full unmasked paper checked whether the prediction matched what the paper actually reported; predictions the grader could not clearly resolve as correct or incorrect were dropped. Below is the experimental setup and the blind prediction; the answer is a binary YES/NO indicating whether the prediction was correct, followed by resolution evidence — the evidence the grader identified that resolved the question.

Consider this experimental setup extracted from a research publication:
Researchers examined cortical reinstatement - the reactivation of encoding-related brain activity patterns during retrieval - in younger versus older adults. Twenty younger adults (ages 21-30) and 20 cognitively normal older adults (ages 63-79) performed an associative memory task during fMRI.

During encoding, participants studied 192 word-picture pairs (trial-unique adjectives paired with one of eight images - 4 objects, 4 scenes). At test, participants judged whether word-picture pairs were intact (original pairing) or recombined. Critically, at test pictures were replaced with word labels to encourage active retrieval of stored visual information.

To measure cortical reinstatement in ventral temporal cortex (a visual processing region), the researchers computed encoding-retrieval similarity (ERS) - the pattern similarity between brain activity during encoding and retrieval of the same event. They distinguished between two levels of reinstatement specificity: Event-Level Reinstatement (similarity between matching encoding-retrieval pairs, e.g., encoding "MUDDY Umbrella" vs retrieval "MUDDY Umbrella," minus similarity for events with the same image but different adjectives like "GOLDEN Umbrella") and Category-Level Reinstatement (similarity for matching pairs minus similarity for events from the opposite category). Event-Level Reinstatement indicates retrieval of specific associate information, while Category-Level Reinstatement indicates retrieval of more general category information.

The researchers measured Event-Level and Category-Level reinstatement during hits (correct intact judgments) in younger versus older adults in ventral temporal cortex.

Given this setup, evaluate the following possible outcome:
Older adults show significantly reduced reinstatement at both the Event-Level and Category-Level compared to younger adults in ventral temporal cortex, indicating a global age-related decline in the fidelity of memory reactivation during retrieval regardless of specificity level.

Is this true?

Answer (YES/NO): NO